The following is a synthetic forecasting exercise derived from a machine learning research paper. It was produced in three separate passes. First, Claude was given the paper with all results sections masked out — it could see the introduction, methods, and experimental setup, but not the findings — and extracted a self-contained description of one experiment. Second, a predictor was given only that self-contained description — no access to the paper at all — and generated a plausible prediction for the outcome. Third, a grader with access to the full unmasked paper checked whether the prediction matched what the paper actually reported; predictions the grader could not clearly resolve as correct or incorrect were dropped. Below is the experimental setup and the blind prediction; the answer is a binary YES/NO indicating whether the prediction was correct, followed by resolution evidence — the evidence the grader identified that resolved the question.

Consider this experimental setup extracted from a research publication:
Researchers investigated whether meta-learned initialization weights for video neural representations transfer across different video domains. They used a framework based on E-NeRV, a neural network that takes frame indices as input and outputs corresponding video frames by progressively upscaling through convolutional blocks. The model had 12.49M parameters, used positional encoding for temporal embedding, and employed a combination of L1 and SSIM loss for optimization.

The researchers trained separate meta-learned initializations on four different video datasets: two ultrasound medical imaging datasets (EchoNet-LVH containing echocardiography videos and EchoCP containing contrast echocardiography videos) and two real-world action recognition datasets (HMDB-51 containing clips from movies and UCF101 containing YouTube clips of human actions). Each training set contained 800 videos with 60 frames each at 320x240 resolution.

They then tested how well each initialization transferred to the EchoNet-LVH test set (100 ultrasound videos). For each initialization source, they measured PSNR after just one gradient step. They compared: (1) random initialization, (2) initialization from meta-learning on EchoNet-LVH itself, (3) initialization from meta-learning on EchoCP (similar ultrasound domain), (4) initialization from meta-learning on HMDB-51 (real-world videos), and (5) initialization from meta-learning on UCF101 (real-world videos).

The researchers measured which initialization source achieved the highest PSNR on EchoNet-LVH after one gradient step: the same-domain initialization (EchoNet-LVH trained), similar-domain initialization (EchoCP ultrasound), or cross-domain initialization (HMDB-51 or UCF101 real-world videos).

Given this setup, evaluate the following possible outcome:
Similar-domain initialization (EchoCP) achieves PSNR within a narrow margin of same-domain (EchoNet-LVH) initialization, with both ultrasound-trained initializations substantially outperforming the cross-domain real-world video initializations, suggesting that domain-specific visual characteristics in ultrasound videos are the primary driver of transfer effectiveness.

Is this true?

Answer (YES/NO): YES